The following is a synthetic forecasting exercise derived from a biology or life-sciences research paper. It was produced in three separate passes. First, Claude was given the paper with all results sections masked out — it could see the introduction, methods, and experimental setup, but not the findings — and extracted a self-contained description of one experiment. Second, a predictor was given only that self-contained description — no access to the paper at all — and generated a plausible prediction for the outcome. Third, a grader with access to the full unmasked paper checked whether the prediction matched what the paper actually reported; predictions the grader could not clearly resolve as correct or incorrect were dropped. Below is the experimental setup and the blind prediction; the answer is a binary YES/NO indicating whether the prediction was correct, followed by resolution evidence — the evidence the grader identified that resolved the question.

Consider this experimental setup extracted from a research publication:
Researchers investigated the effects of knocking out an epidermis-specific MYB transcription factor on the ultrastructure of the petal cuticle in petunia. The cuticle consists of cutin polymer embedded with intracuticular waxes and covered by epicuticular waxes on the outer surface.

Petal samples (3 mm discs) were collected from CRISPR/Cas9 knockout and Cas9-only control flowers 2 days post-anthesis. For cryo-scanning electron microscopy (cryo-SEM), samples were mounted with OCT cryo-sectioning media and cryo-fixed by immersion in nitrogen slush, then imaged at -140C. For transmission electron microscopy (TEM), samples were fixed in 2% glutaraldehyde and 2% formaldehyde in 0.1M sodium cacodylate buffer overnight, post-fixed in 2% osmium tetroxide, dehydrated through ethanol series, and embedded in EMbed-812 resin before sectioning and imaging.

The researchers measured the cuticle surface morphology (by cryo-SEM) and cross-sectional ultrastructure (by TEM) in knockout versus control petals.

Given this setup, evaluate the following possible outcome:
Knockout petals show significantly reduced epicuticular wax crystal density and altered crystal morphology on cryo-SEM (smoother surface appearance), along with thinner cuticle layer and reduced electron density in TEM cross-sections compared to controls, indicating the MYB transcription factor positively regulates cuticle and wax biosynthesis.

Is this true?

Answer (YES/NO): NO